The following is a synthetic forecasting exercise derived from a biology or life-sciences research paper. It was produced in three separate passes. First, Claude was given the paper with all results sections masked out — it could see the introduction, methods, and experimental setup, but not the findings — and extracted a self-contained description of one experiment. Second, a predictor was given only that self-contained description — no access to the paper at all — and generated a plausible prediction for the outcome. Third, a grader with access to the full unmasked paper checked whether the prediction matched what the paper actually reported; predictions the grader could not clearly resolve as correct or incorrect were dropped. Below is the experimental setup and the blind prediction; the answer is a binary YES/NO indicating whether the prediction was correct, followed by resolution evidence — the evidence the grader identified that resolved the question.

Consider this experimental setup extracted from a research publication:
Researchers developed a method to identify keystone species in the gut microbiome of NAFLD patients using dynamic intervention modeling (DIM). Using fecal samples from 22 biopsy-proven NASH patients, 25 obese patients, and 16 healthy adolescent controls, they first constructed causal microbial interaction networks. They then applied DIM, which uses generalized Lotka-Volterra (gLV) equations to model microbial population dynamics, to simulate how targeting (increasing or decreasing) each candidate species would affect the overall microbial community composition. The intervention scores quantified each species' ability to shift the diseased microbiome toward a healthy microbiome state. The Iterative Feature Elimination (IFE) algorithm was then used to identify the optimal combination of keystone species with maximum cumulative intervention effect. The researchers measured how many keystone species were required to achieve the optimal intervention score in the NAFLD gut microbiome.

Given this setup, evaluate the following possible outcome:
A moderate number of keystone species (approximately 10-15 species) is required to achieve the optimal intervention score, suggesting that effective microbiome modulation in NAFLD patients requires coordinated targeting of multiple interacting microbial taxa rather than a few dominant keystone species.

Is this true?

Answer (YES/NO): NO